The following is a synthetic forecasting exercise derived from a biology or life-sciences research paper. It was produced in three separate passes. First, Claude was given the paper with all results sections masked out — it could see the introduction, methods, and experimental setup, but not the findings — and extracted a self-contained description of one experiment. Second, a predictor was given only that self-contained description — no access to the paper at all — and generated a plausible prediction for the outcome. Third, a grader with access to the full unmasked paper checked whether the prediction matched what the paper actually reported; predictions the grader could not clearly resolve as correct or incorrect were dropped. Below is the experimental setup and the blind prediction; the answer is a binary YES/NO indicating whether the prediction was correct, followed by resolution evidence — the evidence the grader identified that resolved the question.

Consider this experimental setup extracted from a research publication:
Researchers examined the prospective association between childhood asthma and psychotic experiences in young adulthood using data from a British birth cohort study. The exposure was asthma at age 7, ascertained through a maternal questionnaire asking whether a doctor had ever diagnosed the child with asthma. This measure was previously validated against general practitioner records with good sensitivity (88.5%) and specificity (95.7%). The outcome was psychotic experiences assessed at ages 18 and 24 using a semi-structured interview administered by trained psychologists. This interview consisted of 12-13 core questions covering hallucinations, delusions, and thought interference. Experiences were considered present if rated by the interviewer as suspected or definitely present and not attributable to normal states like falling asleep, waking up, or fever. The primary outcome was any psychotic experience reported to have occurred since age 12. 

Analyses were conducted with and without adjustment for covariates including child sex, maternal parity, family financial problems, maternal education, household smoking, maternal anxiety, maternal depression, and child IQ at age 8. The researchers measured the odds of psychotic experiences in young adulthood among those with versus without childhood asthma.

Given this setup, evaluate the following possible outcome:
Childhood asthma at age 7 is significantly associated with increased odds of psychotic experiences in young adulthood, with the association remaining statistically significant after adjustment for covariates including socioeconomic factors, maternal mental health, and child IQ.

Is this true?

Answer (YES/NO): YES